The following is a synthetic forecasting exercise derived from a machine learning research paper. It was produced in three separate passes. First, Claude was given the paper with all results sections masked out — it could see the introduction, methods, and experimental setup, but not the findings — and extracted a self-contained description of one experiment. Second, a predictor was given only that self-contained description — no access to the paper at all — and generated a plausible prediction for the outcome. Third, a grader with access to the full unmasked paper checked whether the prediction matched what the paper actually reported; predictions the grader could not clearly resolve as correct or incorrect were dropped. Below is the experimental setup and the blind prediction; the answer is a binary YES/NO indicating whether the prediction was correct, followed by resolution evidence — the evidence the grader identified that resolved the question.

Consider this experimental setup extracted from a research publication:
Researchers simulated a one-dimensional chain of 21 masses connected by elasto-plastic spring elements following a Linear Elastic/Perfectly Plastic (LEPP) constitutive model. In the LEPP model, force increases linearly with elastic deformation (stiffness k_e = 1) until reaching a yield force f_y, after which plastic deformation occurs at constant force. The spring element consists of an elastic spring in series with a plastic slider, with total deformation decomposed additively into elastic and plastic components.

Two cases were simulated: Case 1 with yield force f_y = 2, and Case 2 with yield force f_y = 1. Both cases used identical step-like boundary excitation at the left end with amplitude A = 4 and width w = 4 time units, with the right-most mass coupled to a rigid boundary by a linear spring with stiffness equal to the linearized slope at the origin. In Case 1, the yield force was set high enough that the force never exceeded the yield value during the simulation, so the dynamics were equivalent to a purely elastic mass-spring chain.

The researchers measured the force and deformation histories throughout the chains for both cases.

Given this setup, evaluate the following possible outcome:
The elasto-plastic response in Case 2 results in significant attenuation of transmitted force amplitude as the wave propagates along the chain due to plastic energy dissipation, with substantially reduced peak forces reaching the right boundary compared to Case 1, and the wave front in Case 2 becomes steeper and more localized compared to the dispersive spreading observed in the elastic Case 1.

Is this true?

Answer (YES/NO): NO